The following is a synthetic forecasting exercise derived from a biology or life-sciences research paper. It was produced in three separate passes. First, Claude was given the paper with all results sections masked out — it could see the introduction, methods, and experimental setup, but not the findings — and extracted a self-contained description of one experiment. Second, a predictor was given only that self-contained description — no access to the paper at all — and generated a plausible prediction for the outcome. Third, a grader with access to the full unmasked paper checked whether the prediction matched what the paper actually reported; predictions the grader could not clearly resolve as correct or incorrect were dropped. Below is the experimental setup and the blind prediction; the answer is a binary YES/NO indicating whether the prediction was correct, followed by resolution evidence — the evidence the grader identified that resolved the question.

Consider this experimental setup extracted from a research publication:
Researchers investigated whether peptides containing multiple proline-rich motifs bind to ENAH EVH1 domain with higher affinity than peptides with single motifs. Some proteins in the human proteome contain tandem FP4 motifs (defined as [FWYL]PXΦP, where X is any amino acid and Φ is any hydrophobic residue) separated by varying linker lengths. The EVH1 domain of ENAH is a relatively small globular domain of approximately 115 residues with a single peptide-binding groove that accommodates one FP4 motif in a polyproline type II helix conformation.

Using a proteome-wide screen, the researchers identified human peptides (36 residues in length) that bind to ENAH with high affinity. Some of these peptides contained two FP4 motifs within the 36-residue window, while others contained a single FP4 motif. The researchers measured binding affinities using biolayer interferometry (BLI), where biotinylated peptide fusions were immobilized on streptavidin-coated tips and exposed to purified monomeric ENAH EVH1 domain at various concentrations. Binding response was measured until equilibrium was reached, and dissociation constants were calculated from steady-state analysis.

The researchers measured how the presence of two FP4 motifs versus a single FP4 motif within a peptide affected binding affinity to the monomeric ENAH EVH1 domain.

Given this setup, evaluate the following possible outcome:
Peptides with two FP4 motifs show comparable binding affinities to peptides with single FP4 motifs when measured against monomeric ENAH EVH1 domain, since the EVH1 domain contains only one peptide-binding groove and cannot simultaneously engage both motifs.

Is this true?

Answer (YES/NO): NO